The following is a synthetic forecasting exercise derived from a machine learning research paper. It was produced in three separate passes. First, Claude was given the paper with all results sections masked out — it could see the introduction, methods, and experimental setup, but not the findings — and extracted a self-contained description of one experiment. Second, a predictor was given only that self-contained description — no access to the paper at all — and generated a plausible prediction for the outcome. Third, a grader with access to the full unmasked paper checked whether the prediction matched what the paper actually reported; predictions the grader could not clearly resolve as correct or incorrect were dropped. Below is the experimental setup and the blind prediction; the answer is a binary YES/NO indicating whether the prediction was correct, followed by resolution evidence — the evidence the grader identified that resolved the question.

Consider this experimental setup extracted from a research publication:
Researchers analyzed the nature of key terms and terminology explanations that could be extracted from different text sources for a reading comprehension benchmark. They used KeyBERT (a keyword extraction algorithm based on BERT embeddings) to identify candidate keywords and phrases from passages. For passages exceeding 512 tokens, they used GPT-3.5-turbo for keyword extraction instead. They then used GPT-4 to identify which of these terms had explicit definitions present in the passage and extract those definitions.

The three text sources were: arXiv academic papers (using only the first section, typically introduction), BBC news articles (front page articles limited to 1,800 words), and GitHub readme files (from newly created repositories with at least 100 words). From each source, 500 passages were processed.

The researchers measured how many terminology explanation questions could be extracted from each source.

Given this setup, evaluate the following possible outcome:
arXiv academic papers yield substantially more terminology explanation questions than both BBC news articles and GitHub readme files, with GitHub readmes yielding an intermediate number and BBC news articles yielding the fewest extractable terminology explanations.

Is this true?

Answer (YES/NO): YES